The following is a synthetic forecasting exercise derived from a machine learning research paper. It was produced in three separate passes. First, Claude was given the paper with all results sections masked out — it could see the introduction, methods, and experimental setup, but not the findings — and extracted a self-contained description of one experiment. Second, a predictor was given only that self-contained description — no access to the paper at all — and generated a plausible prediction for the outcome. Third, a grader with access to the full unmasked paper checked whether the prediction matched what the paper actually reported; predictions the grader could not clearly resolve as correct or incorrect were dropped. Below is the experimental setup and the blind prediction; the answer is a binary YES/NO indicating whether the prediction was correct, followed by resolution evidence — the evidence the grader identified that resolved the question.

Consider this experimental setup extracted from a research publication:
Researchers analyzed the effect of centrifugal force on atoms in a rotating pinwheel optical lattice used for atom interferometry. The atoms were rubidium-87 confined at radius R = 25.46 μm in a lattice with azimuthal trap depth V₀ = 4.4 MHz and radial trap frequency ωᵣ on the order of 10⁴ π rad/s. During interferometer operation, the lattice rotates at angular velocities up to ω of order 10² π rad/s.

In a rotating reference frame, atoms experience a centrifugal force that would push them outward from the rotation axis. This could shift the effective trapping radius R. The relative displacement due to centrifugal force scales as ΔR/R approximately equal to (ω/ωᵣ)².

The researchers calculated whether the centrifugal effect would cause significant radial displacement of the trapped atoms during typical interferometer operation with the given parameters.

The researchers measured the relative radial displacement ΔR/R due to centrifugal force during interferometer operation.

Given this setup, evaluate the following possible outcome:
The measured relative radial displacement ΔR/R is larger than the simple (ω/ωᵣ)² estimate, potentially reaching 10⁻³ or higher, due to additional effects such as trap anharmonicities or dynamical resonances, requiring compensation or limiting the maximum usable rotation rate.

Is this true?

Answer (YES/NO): NO